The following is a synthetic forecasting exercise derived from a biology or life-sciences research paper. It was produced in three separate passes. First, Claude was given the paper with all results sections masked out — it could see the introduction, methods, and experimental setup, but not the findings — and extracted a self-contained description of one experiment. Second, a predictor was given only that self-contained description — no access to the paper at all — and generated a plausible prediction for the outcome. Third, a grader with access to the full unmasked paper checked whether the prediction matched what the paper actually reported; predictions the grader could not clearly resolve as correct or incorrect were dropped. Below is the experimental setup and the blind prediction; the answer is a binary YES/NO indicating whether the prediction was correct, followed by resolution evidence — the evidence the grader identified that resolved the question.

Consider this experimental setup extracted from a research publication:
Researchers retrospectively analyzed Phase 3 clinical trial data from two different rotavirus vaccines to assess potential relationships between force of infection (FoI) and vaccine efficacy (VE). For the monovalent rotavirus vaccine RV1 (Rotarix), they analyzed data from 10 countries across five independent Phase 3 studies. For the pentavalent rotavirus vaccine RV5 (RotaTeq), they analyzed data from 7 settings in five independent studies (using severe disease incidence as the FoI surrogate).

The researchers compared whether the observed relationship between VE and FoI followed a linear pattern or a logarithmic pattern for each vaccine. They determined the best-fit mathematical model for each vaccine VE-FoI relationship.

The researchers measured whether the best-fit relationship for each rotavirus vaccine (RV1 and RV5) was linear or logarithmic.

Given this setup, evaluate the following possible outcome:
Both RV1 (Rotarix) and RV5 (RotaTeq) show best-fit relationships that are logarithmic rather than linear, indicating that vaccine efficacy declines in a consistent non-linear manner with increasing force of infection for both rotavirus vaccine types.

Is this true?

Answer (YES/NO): NO